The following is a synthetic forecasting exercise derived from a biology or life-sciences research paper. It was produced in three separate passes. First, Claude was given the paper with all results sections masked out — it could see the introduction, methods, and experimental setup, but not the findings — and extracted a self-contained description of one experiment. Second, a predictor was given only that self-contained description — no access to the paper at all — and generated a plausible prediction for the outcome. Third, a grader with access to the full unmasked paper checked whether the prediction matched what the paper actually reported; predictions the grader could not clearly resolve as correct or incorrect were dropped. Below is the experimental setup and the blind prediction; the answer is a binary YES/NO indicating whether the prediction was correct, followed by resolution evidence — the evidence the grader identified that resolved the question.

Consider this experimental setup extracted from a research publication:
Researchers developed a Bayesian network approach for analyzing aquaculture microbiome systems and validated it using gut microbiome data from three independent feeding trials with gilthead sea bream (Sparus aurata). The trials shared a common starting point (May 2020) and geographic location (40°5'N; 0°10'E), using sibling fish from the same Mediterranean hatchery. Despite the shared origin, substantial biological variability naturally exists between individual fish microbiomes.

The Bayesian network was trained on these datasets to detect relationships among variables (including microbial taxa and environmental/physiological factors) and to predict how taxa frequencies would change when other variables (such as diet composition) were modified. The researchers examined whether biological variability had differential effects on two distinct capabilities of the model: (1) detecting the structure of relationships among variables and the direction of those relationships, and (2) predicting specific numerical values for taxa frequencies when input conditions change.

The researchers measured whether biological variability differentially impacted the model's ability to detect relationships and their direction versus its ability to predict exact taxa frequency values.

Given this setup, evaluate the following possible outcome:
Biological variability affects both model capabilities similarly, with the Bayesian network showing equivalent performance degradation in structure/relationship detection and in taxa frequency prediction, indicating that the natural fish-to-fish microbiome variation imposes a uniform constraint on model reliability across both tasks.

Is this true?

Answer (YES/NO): NO